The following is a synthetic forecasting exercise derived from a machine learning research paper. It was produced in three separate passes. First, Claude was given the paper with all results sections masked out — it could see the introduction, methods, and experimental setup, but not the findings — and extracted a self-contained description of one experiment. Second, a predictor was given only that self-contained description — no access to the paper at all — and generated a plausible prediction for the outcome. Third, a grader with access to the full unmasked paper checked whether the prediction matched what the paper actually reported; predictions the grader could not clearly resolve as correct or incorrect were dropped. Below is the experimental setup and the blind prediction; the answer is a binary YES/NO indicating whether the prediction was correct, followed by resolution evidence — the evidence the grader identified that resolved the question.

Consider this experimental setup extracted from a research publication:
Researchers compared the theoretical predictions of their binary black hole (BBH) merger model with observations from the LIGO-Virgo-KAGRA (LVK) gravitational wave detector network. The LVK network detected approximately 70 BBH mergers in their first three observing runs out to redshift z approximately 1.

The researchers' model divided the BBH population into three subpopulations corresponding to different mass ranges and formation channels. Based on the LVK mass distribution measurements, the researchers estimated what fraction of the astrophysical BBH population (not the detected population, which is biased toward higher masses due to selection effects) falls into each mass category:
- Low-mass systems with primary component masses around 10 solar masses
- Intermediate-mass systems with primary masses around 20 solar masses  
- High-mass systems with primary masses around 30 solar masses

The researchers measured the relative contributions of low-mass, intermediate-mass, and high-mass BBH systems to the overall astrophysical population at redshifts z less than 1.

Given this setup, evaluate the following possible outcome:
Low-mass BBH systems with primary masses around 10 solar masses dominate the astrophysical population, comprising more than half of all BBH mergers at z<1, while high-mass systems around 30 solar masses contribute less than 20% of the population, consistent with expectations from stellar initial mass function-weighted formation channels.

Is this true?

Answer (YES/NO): YES